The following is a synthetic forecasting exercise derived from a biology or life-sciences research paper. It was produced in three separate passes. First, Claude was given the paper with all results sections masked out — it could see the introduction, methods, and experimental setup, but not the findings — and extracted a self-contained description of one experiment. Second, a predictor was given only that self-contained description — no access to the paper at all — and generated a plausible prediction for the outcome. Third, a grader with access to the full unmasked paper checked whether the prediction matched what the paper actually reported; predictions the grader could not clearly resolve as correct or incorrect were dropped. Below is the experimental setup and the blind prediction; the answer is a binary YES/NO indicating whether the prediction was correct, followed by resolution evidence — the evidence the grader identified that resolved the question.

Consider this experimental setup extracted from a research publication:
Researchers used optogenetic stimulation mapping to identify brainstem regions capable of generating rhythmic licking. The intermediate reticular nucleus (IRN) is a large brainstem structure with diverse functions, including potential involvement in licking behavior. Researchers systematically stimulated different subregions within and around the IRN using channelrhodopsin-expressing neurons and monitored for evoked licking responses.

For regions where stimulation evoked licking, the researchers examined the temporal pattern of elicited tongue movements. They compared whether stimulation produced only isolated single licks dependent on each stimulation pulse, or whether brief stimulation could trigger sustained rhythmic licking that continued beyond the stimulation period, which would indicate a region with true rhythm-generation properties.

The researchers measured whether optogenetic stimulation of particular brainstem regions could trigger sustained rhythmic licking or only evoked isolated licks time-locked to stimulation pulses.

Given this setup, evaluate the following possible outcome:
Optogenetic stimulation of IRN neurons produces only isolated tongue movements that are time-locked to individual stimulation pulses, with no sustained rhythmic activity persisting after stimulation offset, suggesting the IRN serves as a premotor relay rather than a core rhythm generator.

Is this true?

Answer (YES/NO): NO